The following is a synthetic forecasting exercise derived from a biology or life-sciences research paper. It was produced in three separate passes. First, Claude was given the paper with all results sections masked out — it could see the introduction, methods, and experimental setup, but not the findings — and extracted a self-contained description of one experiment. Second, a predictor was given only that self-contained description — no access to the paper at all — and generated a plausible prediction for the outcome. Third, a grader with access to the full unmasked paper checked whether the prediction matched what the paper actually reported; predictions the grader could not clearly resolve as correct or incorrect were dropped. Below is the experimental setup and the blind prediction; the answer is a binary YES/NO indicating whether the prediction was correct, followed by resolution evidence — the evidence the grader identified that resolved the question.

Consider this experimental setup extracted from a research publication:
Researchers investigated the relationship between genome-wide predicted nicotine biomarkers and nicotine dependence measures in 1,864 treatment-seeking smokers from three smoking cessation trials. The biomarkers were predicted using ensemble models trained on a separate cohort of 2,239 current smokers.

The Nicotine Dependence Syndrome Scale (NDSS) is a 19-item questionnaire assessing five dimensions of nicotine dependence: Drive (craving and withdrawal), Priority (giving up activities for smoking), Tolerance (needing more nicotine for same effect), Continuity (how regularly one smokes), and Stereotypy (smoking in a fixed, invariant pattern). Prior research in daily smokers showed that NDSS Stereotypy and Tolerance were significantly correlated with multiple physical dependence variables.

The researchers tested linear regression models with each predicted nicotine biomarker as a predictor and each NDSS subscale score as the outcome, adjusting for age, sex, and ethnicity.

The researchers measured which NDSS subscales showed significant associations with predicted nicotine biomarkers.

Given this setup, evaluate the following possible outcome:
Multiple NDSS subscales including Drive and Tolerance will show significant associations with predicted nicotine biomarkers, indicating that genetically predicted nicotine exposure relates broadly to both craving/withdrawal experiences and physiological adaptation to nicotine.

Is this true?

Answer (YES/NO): NO